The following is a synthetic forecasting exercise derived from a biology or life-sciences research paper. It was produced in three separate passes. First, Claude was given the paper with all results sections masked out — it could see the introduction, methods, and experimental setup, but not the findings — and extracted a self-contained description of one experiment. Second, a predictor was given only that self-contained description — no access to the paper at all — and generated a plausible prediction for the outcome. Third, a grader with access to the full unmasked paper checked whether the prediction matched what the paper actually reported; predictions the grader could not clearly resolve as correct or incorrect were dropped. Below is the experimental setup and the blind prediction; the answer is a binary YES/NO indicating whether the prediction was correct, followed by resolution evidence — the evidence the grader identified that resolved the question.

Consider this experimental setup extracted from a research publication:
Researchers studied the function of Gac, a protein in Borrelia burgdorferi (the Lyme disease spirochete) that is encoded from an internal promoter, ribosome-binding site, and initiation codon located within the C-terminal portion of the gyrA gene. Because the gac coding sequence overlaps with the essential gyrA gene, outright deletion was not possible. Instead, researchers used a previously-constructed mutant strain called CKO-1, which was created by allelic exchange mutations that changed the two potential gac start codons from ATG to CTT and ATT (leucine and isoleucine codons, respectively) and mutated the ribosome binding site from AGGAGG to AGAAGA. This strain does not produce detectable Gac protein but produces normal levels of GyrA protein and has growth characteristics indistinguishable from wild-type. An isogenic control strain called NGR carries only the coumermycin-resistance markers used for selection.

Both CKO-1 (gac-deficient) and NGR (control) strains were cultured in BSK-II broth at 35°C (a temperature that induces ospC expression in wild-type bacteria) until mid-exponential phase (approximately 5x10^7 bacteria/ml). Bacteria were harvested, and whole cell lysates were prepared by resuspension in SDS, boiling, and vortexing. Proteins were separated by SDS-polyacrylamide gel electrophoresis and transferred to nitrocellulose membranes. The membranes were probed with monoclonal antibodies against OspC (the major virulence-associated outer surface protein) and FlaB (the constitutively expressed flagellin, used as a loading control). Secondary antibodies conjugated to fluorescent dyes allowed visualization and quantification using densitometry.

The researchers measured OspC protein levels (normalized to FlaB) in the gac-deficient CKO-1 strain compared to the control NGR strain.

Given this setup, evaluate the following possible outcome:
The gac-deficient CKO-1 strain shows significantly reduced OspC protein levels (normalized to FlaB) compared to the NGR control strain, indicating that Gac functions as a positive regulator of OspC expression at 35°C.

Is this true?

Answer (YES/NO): NO